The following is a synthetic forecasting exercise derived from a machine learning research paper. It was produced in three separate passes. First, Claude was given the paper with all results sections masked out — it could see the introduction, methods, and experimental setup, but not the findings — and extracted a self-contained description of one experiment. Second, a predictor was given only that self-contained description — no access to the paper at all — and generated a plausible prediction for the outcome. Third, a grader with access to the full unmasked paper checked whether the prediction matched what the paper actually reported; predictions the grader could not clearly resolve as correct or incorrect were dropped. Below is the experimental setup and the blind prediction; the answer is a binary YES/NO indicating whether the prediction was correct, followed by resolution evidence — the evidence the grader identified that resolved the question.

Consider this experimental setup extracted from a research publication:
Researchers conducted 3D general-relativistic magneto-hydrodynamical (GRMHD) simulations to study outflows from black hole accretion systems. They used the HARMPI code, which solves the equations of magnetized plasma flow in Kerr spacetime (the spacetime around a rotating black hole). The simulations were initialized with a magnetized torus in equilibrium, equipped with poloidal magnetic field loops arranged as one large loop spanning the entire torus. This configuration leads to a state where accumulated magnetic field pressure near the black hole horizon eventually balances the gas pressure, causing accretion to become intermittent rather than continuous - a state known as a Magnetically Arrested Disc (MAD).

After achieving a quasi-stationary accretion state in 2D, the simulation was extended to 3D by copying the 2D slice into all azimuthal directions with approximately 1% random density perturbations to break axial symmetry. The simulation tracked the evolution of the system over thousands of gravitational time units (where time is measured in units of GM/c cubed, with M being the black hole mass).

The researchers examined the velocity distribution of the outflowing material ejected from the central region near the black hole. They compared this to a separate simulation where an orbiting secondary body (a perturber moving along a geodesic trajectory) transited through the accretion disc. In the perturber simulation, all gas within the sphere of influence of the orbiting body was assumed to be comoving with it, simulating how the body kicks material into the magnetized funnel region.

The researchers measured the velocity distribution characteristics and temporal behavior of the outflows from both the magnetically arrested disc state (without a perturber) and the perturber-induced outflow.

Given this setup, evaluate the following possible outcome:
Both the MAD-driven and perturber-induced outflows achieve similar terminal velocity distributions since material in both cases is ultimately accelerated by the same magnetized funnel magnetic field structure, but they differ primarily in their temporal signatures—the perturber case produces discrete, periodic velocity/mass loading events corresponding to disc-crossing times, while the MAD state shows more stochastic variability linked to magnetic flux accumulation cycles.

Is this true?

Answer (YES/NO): NO